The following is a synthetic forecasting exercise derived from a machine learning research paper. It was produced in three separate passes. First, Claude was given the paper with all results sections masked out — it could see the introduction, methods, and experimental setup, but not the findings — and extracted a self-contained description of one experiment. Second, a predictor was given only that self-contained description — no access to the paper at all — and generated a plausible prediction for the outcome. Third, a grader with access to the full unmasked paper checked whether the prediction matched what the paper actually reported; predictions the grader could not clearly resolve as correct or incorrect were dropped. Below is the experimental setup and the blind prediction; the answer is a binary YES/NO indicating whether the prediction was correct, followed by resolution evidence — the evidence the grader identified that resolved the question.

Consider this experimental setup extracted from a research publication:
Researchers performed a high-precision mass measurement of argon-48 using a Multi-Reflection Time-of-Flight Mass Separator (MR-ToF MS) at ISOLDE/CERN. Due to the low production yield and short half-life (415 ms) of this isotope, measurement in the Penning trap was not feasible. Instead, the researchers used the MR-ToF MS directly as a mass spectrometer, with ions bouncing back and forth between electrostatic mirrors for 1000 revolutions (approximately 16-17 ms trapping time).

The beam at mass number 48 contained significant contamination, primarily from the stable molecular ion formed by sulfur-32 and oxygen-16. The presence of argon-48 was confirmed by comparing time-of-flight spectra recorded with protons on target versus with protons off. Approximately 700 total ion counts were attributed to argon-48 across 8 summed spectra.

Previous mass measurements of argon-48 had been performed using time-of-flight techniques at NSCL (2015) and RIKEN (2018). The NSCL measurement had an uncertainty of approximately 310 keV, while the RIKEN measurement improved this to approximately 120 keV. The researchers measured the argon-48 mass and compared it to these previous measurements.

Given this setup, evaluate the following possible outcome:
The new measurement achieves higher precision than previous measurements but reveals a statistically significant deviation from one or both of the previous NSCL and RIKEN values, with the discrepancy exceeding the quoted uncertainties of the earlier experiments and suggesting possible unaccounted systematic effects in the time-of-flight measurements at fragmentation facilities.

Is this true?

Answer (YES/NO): NO